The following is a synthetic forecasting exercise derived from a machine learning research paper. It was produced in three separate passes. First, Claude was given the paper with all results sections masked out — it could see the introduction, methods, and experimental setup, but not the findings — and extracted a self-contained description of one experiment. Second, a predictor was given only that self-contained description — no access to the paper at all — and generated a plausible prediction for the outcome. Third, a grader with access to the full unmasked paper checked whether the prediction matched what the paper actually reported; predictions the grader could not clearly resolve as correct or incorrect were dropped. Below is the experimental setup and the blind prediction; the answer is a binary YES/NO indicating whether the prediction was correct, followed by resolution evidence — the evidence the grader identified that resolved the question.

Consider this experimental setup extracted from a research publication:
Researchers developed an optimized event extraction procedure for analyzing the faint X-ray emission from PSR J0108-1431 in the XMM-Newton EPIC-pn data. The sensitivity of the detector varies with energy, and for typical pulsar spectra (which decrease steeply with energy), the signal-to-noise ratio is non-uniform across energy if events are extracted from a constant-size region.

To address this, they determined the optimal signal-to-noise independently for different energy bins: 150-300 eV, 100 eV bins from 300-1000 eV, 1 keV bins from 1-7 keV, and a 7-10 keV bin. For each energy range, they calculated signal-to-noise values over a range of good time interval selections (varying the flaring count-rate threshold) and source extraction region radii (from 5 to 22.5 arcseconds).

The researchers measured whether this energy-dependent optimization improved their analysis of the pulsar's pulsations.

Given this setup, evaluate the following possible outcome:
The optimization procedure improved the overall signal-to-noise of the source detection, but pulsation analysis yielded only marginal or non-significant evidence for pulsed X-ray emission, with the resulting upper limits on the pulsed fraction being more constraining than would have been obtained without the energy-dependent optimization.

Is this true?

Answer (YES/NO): NO